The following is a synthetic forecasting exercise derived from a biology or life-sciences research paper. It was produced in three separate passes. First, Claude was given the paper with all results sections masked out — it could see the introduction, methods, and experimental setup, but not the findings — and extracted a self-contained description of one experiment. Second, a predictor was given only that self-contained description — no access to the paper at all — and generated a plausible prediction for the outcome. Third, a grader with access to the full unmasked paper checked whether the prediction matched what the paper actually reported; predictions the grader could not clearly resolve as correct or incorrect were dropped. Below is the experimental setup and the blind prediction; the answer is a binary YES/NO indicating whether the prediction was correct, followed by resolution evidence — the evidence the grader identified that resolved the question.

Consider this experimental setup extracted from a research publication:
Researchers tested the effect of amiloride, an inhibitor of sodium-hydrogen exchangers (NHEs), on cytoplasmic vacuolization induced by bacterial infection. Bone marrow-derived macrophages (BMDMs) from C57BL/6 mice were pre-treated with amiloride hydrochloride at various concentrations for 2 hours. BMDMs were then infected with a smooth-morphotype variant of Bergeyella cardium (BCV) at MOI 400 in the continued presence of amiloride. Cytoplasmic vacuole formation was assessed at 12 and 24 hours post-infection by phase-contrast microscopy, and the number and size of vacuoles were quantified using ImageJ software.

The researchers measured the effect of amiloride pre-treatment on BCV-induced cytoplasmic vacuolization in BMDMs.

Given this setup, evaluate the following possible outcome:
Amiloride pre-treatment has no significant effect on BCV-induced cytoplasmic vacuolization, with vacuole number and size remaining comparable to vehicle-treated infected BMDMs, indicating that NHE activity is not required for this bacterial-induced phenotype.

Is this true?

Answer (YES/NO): NO